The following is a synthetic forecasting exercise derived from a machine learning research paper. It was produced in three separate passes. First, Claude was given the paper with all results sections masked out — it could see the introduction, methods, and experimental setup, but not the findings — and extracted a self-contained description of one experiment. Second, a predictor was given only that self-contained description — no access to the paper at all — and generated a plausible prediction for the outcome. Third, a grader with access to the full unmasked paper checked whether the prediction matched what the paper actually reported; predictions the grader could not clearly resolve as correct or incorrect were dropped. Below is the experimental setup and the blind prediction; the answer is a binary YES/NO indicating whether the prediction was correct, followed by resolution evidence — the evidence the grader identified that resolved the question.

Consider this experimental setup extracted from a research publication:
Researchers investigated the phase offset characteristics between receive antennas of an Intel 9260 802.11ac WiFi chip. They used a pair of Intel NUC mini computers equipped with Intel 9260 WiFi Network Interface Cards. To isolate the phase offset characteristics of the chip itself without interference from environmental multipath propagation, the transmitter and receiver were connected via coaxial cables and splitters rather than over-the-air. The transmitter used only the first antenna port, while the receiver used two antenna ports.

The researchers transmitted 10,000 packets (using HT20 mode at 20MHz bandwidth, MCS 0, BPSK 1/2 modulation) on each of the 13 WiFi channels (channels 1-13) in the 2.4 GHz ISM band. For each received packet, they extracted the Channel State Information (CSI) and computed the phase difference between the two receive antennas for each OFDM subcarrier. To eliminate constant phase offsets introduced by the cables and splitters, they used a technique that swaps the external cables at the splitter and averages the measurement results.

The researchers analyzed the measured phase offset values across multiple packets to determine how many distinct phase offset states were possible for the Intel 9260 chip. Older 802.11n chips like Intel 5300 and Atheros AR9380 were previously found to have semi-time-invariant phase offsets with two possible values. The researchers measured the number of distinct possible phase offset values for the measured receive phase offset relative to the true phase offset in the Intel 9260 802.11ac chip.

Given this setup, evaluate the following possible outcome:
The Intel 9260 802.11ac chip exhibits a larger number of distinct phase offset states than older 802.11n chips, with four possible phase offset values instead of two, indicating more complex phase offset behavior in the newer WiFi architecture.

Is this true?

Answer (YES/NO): YES